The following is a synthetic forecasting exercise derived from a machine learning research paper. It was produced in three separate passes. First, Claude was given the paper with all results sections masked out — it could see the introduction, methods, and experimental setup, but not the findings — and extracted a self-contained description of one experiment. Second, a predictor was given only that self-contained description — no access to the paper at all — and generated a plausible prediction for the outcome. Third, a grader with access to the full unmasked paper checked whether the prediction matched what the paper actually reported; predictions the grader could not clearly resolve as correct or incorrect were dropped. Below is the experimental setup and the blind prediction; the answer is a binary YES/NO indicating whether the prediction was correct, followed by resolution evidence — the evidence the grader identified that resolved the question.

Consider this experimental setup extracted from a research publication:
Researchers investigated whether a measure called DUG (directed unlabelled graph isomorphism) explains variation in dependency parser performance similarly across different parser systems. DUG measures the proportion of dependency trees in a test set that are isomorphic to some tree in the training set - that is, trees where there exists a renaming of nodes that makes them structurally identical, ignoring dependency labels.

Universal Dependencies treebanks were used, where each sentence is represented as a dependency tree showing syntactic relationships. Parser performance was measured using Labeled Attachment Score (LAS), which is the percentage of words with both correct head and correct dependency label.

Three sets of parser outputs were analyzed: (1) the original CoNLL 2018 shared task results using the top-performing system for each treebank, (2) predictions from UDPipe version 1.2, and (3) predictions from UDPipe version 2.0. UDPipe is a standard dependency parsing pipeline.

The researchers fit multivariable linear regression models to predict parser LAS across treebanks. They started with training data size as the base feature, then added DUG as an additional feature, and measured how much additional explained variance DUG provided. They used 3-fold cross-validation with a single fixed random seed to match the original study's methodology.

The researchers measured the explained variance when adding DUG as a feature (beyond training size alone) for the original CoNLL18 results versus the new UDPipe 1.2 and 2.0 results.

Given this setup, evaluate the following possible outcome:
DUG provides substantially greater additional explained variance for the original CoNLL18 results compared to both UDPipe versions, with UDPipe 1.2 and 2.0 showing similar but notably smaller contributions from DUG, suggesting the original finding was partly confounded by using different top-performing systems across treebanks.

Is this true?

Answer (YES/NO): NO